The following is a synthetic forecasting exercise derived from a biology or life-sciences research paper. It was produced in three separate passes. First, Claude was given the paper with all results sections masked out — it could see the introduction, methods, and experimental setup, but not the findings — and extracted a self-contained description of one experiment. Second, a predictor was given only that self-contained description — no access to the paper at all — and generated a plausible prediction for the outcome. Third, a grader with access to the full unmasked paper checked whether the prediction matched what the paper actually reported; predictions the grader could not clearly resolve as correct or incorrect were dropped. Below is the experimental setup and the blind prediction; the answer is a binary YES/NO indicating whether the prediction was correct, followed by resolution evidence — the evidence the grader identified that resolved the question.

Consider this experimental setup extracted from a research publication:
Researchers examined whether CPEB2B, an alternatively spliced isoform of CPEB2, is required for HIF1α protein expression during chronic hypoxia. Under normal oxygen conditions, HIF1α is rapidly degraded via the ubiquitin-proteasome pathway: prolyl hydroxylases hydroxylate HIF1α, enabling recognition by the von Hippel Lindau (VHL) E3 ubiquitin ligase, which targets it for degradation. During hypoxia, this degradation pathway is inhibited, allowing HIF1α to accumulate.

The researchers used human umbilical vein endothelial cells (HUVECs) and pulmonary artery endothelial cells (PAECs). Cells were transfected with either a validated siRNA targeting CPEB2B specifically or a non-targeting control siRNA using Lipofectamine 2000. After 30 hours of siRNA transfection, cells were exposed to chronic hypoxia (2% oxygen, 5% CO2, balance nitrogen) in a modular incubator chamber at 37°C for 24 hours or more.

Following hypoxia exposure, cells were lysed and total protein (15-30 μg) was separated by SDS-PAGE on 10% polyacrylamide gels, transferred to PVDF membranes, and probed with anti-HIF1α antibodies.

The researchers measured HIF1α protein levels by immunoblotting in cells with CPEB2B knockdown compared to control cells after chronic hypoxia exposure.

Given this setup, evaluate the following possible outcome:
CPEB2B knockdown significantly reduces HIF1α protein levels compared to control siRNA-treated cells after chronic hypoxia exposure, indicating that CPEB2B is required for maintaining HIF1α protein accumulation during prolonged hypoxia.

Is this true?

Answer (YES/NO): YES